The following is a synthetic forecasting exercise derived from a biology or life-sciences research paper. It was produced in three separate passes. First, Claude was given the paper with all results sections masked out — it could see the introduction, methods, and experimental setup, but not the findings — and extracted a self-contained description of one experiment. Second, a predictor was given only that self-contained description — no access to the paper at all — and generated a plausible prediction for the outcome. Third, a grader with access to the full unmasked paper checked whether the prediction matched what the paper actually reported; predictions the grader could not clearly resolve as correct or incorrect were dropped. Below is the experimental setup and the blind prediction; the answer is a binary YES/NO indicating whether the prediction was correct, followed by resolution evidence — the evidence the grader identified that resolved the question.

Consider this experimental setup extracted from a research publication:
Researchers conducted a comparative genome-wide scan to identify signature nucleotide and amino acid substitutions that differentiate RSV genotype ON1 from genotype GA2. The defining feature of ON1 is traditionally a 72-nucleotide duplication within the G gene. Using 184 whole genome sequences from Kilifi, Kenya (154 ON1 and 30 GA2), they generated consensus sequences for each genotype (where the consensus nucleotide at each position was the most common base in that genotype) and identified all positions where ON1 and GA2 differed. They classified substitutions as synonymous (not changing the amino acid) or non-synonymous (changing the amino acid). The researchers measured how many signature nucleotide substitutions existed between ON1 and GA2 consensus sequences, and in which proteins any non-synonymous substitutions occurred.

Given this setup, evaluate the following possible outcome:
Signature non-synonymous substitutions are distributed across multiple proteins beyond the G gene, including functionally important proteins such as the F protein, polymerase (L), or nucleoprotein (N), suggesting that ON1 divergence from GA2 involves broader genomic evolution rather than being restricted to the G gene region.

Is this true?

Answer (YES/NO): YES